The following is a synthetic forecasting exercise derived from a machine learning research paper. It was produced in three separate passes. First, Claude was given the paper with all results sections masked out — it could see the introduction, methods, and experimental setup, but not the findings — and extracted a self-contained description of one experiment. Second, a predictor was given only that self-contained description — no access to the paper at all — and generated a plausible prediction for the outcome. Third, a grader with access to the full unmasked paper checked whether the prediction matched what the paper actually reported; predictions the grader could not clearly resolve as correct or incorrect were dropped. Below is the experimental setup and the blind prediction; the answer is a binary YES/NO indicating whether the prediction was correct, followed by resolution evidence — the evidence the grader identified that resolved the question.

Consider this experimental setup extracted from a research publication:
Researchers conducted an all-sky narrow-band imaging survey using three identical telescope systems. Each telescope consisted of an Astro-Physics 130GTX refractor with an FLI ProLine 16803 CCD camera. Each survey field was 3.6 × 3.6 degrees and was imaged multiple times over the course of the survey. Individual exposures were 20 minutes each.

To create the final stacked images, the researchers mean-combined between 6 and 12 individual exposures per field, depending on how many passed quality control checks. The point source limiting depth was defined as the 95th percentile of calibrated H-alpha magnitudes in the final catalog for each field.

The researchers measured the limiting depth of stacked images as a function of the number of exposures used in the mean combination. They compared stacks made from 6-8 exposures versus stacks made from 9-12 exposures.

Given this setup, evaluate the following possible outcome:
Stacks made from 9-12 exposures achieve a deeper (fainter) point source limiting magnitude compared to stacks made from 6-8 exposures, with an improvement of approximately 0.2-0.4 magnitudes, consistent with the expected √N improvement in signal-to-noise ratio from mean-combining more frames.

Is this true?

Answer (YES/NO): YES